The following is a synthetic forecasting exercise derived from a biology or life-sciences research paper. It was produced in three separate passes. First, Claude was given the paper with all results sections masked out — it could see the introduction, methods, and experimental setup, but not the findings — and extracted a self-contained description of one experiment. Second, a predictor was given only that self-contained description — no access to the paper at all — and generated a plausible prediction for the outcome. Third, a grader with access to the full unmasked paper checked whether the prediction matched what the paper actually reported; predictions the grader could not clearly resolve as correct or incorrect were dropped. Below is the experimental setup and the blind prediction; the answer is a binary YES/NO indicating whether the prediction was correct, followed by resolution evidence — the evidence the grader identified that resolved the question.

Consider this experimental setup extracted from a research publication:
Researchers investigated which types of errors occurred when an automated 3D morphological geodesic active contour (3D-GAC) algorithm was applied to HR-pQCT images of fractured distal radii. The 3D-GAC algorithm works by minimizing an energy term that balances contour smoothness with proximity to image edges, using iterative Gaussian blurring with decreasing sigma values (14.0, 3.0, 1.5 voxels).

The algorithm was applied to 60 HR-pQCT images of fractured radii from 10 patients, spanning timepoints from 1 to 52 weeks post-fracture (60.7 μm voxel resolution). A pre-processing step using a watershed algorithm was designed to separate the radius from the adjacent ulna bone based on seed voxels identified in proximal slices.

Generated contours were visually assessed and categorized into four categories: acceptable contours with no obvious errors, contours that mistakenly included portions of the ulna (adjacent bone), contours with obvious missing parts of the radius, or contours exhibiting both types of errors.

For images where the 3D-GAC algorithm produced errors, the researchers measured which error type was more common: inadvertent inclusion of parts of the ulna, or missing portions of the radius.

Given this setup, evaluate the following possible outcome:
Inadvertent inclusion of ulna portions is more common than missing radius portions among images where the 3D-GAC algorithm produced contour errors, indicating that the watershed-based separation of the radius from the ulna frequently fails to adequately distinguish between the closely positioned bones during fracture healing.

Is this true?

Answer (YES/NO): NO